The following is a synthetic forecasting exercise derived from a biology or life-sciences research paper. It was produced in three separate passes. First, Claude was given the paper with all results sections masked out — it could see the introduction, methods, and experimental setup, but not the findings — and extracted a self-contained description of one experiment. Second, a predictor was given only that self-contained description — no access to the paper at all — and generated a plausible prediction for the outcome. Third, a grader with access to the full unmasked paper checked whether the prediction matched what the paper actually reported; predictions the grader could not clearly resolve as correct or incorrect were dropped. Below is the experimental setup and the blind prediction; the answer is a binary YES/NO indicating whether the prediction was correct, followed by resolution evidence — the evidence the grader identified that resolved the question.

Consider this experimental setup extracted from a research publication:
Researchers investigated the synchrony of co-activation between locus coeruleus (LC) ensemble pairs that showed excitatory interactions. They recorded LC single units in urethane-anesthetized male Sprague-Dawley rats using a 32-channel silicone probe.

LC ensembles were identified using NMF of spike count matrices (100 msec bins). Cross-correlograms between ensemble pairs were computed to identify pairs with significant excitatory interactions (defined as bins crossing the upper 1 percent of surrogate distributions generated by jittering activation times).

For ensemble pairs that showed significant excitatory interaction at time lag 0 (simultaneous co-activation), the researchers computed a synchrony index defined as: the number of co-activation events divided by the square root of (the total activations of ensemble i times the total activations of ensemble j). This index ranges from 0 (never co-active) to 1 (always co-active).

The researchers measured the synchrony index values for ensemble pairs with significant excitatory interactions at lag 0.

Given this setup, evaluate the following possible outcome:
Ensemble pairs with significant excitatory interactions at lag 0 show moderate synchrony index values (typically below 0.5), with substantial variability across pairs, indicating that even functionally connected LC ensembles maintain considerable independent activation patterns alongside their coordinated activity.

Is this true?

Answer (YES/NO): NO